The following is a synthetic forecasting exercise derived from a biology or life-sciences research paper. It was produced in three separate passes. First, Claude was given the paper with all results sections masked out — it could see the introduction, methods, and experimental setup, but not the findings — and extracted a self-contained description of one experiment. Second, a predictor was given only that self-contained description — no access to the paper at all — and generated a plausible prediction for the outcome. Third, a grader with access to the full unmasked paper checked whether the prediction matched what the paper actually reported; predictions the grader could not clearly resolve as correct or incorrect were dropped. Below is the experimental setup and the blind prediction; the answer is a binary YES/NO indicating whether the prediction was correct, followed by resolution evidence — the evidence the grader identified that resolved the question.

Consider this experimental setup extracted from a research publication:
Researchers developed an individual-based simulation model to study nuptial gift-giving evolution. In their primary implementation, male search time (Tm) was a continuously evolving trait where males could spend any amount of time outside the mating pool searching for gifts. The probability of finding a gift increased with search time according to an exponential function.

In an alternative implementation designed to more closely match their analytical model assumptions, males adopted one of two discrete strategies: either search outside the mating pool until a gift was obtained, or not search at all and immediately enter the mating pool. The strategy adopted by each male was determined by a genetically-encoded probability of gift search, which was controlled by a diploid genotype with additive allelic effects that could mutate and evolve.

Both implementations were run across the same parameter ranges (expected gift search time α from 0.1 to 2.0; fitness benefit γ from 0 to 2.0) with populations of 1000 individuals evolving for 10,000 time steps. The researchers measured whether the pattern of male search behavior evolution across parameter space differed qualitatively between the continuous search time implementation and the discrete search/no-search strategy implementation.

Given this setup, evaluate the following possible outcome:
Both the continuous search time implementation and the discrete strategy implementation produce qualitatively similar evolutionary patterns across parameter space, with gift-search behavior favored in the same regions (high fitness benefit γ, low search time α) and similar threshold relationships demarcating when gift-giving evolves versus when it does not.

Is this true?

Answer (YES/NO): YES